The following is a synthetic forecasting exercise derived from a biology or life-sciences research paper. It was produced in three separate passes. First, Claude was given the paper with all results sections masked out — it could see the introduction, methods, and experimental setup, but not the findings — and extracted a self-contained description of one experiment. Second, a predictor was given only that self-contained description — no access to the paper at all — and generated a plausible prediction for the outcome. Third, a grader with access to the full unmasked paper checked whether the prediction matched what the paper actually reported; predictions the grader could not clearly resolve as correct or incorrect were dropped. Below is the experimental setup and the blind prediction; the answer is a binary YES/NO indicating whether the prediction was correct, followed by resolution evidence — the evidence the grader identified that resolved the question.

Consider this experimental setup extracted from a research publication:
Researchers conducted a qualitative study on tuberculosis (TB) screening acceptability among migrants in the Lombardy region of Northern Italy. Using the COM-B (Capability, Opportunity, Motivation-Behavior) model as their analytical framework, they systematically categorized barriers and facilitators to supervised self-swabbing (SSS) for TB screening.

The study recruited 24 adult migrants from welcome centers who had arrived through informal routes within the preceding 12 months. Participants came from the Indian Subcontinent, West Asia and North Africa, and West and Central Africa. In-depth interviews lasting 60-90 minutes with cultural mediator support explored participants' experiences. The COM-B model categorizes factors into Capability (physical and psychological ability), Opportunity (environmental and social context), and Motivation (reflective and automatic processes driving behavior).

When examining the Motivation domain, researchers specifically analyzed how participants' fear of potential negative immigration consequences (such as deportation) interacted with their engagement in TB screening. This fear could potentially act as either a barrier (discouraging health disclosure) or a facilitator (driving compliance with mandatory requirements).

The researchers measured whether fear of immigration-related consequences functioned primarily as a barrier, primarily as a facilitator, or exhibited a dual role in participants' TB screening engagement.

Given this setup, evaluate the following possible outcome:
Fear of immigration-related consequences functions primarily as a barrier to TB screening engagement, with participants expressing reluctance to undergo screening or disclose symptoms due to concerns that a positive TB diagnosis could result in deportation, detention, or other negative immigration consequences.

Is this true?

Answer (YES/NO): NO